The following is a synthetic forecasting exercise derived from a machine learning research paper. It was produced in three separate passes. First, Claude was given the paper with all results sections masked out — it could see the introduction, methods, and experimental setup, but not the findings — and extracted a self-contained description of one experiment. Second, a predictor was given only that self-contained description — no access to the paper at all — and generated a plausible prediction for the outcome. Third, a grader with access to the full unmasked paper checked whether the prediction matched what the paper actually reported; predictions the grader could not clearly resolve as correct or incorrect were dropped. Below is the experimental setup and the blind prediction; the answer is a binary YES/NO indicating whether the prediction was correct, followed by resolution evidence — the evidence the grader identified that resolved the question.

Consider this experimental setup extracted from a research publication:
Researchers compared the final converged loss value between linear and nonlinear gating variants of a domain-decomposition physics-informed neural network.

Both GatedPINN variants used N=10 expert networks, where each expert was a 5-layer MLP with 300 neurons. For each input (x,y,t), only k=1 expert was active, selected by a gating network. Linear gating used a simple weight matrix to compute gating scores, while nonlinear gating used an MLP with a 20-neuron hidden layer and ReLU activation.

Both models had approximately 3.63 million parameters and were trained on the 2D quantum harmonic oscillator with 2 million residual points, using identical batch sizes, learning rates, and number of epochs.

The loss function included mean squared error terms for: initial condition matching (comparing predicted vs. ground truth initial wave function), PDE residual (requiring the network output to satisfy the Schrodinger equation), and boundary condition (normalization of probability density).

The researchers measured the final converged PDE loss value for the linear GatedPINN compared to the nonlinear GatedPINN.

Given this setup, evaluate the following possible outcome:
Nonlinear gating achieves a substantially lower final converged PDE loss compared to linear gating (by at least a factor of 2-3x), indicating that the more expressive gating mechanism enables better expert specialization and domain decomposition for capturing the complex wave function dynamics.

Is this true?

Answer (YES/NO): NO